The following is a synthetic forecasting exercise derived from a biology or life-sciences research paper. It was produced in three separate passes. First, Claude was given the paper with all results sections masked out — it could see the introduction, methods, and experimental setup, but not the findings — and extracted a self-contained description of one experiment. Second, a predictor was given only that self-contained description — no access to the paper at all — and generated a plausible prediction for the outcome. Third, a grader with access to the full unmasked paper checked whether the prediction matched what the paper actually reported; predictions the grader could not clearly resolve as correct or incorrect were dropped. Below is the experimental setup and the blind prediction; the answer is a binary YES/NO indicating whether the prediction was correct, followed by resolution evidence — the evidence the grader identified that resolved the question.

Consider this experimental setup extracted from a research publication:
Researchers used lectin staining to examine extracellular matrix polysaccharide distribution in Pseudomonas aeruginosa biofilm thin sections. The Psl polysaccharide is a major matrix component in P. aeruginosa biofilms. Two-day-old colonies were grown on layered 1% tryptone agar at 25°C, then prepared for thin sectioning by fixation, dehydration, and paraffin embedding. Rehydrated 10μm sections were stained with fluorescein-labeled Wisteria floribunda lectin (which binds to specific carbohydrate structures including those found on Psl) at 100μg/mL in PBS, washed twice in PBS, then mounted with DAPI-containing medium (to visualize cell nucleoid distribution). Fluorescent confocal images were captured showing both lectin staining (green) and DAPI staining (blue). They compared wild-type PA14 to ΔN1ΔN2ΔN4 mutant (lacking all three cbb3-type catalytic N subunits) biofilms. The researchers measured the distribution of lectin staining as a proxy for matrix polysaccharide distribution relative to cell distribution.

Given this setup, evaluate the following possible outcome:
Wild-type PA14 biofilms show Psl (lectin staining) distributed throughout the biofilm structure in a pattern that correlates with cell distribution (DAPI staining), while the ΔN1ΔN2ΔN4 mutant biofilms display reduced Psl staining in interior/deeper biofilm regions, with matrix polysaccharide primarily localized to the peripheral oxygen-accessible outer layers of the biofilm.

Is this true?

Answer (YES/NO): NO